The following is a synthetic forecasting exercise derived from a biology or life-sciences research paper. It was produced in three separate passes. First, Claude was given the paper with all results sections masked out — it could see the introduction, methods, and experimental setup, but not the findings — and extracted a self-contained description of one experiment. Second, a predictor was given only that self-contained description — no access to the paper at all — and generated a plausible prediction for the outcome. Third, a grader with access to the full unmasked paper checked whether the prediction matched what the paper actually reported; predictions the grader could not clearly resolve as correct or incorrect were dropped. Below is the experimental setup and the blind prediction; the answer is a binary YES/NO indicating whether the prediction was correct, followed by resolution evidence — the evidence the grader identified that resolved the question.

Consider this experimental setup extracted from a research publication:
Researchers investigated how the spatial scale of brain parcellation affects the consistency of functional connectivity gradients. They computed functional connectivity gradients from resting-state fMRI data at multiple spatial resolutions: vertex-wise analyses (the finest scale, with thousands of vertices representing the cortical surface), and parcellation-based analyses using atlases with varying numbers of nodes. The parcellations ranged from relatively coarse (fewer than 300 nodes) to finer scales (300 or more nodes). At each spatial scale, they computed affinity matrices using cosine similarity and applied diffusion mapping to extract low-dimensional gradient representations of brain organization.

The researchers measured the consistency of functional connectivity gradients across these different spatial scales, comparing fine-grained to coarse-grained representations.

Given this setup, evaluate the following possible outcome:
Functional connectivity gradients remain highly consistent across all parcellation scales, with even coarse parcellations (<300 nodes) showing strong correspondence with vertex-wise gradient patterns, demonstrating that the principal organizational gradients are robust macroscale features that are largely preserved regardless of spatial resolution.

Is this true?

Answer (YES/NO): NO